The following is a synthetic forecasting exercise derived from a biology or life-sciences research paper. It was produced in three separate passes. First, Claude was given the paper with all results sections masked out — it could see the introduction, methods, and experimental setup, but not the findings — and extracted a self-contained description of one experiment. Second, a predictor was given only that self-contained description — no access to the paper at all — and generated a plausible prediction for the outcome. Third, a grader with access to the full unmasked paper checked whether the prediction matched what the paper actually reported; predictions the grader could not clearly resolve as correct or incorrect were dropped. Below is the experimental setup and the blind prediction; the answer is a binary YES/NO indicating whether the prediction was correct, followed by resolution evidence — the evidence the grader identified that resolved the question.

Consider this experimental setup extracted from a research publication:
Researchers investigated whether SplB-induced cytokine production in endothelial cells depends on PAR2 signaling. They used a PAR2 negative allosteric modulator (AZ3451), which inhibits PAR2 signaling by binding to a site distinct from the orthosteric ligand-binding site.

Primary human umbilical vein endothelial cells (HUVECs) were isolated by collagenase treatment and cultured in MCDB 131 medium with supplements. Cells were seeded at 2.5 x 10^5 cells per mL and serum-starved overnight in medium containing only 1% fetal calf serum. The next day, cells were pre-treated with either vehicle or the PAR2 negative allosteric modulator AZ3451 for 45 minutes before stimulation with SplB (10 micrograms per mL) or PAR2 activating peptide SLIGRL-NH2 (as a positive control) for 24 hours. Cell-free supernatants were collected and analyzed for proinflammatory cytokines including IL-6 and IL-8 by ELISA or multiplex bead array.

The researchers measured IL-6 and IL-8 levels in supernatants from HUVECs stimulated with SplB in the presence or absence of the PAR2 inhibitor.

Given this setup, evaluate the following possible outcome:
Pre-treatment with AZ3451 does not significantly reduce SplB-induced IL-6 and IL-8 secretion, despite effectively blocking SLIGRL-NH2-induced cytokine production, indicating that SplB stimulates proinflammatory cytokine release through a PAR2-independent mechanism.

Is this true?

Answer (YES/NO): NO